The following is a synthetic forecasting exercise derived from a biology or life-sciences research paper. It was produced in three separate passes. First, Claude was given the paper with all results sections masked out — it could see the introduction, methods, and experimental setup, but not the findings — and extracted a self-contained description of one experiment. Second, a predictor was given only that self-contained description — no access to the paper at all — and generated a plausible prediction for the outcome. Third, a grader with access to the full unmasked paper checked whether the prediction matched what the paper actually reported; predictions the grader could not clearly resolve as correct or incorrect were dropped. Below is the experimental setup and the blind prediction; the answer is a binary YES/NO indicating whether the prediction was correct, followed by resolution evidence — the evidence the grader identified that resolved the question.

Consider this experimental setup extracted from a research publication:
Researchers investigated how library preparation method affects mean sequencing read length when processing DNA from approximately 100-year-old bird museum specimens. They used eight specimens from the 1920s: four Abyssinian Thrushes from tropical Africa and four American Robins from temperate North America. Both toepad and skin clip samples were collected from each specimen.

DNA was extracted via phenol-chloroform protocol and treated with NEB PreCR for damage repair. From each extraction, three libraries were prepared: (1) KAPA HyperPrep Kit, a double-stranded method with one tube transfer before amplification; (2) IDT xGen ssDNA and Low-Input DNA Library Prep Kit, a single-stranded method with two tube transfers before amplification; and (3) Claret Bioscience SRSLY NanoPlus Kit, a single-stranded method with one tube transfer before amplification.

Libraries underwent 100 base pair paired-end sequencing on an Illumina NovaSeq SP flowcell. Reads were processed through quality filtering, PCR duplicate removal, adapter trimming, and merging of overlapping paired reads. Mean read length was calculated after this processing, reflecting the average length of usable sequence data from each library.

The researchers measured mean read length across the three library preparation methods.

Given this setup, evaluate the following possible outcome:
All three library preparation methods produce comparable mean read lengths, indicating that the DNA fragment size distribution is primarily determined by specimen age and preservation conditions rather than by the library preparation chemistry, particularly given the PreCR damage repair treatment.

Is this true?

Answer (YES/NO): NO